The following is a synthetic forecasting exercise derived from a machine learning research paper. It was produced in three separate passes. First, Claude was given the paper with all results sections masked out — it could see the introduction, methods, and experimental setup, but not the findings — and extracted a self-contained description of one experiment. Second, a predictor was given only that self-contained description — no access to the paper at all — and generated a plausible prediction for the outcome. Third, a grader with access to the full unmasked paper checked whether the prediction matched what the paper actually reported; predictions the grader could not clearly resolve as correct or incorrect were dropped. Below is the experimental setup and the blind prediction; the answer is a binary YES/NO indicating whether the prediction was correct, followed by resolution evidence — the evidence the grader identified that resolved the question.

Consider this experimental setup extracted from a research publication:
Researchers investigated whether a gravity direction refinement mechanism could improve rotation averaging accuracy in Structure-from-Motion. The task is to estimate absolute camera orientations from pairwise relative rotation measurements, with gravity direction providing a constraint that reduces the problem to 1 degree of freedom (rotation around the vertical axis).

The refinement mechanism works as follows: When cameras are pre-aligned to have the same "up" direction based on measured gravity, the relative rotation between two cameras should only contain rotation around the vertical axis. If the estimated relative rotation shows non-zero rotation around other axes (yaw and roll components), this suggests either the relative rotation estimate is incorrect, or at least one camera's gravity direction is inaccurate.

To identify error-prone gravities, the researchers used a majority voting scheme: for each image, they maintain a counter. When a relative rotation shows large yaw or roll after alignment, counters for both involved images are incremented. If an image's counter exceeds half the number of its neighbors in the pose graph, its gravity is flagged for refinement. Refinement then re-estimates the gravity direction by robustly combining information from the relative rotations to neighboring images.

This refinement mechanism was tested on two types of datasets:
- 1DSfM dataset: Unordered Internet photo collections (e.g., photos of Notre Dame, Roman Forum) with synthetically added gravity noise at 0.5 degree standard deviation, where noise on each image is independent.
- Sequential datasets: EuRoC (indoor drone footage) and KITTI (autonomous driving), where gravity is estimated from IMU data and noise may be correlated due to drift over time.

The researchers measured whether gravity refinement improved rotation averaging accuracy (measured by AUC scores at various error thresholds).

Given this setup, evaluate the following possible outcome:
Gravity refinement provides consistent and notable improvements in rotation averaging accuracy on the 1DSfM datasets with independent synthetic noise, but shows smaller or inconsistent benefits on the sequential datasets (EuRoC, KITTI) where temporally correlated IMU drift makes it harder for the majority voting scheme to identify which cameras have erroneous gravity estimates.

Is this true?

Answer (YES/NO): NO